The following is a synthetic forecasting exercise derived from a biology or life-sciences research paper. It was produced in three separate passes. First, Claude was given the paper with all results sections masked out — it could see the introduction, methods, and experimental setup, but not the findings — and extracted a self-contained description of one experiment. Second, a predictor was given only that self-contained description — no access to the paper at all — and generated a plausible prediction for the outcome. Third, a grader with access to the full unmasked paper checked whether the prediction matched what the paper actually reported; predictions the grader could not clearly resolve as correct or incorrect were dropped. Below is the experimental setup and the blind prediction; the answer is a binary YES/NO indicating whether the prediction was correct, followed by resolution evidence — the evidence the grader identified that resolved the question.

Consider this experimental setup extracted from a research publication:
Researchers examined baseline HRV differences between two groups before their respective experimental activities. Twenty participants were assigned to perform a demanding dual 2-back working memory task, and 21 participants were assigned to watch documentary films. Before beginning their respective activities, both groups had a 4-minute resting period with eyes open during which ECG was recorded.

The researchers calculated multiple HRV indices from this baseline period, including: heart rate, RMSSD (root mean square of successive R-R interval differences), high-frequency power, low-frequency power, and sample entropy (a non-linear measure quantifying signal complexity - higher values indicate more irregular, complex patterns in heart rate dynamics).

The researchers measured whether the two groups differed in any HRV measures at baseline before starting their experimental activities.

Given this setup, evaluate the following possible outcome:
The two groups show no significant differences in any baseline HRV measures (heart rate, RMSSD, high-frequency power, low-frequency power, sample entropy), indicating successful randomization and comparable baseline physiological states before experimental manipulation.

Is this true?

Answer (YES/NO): NO